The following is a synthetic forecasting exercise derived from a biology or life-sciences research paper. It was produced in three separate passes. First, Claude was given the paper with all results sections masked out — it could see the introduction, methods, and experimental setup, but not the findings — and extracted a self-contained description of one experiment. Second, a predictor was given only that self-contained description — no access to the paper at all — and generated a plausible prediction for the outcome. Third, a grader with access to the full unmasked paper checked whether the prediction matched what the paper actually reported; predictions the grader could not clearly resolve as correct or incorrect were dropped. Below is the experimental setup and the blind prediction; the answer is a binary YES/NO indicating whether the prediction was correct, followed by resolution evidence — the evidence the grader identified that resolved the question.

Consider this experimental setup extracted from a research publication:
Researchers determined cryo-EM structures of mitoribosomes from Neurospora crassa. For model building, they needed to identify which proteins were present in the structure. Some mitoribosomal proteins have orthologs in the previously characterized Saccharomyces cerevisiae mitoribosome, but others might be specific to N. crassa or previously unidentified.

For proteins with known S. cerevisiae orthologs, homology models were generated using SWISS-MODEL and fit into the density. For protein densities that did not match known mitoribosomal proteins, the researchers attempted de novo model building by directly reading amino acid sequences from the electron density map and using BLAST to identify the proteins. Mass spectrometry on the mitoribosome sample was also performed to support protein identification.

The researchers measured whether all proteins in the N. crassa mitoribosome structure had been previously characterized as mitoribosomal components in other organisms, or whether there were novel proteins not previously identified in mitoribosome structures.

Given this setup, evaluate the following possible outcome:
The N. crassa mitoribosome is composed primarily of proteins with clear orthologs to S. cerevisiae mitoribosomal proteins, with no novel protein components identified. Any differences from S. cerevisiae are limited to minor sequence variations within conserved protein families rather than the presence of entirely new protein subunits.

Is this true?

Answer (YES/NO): NO